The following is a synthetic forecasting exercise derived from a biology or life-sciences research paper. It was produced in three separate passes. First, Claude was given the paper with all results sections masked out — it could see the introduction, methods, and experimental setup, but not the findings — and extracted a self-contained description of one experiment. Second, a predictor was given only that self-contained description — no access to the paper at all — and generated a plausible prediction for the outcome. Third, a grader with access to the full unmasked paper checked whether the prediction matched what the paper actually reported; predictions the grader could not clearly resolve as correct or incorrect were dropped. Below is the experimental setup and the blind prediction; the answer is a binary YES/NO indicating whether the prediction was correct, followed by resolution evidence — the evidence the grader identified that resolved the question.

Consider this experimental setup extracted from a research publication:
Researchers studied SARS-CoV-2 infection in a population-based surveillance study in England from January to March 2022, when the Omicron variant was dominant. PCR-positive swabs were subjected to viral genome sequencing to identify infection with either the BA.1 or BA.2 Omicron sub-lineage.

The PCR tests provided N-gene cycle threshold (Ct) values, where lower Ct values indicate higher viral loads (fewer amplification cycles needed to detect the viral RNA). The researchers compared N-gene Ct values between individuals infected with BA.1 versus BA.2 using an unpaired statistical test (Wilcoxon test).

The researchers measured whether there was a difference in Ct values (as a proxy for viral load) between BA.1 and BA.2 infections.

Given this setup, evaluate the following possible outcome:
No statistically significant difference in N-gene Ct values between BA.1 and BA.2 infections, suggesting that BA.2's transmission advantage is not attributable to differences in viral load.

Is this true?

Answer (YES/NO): NO